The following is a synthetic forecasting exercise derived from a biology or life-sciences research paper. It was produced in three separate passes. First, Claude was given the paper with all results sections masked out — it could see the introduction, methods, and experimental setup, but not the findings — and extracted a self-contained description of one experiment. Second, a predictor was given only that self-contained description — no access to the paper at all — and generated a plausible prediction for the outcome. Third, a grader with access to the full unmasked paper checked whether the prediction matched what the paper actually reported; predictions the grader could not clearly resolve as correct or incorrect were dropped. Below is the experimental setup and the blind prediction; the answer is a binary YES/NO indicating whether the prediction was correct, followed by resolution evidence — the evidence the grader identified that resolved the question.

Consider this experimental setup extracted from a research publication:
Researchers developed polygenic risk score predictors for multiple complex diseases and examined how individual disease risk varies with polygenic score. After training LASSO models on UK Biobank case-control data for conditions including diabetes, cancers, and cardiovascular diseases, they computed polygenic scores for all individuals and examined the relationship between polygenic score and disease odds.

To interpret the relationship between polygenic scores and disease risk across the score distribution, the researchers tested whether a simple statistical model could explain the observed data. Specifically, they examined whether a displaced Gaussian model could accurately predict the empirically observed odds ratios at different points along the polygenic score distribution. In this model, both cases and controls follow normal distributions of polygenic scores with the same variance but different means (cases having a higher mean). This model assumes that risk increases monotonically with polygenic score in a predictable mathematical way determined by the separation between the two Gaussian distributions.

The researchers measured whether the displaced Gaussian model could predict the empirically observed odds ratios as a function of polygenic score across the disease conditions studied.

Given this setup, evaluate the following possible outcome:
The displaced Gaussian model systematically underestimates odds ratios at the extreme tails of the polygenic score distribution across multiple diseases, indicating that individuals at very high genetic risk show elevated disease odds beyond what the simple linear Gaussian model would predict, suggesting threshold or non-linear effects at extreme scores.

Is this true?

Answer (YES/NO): NO